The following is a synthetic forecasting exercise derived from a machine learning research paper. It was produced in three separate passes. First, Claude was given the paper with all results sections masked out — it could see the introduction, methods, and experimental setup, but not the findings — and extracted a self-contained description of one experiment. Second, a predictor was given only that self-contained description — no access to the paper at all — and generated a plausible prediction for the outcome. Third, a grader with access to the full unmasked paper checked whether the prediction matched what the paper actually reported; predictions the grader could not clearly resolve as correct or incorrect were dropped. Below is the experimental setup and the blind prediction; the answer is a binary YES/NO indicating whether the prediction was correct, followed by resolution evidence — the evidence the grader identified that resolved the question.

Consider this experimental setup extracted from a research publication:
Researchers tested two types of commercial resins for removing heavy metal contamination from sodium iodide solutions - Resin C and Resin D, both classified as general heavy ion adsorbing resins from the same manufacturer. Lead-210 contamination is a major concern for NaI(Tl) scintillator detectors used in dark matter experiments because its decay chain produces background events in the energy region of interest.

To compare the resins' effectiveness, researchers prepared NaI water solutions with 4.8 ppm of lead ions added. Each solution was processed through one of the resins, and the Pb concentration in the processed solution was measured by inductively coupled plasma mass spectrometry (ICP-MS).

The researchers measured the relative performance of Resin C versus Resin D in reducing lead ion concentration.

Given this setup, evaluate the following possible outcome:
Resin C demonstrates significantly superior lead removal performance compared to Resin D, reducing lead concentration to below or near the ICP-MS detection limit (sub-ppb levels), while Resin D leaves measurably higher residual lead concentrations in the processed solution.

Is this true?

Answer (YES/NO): NO